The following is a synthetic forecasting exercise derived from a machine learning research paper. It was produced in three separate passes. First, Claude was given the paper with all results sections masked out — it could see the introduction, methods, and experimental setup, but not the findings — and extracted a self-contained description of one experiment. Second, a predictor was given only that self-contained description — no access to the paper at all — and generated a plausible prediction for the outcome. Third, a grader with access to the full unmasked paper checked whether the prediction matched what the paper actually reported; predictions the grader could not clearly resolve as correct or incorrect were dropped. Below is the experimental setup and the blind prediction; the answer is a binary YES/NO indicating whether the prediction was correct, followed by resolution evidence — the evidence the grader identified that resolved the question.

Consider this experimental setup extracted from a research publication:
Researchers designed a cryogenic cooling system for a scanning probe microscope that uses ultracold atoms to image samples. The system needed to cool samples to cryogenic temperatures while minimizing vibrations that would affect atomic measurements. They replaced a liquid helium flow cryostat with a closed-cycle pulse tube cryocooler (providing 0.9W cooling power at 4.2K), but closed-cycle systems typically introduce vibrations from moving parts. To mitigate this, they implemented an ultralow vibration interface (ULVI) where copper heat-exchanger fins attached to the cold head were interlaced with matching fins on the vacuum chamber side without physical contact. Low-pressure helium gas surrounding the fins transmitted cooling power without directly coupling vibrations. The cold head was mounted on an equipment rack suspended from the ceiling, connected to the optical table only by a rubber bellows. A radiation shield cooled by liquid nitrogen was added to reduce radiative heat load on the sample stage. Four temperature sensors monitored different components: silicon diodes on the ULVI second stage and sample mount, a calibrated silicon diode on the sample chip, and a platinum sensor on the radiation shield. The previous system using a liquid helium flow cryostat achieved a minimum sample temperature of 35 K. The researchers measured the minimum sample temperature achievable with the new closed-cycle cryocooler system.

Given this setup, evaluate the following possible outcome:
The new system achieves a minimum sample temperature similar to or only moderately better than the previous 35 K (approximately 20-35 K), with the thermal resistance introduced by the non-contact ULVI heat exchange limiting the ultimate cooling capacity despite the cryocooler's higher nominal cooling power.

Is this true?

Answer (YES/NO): NO